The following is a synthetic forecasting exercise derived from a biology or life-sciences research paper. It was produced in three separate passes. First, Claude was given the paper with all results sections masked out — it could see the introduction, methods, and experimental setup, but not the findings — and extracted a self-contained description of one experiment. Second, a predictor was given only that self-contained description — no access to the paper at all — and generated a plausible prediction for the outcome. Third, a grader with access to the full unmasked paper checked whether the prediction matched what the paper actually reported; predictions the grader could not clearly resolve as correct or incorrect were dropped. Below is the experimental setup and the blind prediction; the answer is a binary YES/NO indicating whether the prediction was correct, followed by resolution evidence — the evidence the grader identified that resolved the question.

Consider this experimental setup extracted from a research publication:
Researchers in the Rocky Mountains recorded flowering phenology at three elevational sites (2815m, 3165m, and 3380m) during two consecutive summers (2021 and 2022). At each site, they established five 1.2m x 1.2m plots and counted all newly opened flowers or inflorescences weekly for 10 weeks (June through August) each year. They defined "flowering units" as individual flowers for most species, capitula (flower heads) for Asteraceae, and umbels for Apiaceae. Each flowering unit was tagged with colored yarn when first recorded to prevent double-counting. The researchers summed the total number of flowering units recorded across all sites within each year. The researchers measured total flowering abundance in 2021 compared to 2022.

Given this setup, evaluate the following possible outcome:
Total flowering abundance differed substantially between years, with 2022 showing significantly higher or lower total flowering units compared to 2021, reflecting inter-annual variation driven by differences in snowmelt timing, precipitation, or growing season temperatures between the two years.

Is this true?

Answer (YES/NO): YES